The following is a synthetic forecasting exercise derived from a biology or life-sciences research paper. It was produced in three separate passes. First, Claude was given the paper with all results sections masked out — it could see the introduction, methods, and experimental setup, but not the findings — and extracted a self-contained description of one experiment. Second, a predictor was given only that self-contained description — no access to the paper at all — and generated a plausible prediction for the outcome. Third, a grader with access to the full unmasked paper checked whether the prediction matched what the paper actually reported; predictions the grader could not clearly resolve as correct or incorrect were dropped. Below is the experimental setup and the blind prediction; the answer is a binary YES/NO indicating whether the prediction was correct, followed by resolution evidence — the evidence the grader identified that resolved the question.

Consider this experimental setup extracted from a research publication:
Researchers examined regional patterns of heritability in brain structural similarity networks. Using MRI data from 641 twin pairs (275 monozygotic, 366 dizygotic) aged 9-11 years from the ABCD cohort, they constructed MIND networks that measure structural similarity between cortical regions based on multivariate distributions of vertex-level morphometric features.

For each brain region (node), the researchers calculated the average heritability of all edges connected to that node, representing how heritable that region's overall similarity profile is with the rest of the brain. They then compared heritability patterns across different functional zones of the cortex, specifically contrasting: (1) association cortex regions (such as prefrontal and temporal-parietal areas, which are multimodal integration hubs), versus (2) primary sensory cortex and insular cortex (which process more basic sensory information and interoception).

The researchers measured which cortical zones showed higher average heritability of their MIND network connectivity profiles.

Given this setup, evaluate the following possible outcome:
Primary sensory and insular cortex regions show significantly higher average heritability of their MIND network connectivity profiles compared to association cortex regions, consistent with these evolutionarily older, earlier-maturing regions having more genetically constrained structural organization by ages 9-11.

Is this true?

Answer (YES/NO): YES